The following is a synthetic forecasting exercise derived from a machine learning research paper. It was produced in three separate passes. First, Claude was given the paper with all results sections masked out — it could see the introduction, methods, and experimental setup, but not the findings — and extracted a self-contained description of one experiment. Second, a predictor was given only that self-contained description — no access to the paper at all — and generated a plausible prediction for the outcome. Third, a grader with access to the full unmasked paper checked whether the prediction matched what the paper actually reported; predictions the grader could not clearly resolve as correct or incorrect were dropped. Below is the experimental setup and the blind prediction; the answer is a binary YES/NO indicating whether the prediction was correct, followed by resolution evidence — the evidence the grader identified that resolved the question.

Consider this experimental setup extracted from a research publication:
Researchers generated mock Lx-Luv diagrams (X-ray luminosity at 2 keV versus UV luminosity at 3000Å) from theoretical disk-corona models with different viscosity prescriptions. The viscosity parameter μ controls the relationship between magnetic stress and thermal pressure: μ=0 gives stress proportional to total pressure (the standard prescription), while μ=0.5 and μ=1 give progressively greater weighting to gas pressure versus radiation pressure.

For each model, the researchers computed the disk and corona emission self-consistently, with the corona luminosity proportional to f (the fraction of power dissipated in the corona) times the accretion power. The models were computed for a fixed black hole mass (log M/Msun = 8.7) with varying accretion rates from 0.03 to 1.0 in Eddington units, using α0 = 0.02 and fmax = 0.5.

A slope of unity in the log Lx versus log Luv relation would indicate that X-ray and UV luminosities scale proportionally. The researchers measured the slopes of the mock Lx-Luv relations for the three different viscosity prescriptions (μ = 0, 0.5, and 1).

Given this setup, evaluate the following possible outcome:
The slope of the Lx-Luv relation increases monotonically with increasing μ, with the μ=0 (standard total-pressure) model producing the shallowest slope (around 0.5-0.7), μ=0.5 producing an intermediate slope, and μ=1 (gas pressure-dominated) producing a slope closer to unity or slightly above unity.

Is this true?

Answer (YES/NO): NO